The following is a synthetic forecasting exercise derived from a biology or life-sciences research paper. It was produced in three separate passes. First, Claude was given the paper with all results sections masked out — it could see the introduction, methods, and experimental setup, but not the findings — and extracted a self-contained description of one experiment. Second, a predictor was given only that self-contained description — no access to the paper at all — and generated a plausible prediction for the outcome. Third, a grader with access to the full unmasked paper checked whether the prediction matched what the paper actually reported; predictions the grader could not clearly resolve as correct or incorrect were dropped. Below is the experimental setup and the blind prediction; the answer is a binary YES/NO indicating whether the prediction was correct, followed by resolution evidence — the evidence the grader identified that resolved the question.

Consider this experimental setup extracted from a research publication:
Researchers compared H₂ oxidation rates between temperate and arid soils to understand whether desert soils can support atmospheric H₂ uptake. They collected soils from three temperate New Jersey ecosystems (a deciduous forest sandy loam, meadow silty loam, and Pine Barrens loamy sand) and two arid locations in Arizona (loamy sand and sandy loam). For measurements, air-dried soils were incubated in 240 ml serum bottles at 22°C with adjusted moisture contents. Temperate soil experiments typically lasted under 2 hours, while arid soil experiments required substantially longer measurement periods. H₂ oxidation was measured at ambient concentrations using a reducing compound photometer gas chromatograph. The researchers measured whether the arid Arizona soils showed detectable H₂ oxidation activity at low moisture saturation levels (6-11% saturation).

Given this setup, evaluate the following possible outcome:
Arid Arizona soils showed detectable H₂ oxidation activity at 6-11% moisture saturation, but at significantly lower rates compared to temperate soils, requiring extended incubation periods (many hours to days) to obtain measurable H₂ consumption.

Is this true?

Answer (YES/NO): YES